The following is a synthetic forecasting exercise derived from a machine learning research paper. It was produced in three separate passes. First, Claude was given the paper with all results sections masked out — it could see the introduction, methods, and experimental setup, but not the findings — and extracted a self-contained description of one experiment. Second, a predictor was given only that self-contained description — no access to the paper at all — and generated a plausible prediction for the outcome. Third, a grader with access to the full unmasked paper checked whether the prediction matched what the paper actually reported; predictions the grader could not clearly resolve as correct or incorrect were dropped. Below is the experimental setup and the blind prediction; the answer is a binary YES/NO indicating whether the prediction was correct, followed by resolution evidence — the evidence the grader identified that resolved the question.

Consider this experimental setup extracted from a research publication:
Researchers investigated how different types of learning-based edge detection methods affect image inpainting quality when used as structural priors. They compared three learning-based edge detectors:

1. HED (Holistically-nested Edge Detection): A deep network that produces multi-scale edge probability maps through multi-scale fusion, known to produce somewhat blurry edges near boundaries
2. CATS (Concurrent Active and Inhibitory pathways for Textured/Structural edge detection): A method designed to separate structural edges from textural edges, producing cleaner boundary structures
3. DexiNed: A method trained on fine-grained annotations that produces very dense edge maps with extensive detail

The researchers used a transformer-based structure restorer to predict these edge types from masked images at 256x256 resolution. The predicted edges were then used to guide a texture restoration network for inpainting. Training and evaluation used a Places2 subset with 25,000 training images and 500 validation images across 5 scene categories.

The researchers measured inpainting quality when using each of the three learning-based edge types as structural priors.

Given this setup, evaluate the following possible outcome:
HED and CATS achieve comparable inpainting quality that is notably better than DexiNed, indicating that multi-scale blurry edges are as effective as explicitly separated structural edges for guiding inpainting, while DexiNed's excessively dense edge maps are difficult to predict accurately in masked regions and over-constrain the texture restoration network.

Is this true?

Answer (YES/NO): NO